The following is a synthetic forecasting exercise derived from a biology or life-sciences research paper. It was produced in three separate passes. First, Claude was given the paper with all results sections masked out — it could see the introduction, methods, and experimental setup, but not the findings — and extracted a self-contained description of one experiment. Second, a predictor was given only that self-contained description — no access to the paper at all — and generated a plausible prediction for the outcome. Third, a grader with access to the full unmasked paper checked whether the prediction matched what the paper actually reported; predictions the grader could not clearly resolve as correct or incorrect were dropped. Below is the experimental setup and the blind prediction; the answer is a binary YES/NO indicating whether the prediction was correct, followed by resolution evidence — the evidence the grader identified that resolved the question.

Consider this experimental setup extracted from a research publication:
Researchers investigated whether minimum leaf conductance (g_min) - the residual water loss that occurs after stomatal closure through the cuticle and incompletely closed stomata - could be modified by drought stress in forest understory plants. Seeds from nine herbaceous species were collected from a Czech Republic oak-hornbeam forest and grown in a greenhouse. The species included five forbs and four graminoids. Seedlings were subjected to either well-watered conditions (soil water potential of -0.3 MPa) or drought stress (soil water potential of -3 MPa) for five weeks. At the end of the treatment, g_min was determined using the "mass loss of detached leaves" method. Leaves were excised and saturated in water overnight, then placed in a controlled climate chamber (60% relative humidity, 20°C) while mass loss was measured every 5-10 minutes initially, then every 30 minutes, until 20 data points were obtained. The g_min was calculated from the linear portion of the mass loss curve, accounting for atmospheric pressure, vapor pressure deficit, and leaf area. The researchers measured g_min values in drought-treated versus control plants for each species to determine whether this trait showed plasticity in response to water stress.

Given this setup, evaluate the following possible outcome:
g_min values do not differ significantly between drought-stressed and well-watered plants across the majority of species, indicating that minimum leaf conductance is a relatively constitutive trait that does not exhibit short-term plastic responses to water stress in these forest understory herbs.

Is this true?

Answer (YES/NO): YES